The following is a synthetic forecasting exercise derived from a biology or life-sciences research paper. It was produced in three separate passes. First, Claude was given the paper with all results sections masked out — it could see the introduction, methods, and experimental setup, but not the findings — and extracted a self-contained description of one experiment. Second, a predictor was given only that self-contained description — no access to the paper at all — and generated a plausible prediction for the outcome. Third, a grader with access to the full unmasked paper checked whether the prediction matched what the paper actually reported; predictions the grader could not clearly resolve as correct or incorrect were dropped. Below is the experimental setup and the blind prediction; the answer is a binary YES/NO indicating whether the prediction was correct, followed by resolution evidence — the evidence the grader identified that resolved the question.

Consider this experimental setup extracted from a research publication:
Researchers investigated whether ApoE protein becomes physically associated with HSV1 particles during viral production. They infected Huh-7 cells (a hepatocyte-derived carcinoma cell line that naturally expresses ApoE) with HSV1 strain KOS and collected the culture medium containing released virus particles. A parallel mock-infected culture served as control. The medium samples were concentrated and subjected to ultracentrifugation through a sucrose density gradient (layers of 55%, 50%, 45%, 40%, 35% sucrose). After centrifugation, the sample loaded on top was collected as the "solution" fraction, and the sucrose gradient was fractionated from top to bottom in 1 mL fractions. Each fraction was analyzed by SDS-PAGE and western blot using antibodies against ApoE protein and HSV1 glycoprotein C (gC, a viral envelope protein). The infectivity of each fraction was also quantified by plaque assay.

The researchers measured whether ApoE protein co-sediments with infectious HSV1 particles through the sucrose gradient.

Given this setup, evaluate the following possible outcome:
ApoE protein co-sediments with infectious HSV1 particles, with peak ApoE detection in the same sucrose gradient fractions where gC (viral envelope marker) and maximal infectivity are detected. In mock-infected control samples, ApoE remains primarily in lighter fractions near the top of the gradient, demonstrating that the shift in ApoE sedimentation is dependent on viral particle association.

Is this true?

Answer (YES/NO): NO